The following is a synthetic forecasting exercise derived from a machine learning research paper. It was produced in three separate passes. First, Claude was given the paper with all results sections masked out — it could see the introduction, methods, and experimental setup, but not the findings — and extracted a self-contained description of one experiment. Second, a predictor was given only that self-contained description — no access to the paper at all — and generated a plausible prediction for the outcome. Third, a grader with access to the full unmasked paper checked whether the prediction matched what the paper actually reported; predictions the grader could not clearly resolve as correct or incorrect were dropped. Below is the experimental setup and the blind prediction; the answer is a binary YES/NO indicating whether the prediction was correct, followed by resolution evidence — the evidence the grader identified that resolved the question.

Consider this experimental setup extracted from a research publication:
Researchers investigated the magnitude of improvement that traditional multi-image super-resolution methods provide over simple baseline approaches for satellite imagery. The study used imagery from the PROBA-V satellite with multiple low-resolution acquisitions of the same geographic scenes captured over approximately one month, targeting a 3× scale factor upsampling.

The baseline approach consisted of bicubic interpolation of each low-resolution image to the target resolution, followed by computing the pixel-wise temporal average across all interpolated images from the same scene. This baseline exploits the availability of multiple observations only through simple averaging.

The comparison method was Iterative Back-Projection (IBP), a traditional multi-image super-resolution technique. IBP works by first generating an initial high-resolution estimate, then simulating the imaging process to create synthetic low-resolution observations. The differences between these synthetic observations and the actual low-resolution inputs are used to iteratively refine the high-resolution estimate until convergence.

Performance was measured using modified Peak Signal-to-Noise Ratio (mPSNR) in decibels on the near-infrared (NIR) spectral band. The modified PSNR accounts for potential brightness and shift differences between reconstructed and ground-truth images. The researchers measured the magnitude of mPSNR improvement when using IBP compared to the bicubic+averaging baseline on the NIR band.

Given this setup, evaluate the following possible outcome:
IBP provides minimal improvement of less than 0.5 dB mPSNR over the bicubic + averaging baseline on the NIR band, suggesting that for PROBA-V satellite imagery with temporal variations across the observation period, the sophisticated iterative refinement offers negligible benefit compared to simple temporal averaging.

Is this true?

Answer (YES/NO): YES